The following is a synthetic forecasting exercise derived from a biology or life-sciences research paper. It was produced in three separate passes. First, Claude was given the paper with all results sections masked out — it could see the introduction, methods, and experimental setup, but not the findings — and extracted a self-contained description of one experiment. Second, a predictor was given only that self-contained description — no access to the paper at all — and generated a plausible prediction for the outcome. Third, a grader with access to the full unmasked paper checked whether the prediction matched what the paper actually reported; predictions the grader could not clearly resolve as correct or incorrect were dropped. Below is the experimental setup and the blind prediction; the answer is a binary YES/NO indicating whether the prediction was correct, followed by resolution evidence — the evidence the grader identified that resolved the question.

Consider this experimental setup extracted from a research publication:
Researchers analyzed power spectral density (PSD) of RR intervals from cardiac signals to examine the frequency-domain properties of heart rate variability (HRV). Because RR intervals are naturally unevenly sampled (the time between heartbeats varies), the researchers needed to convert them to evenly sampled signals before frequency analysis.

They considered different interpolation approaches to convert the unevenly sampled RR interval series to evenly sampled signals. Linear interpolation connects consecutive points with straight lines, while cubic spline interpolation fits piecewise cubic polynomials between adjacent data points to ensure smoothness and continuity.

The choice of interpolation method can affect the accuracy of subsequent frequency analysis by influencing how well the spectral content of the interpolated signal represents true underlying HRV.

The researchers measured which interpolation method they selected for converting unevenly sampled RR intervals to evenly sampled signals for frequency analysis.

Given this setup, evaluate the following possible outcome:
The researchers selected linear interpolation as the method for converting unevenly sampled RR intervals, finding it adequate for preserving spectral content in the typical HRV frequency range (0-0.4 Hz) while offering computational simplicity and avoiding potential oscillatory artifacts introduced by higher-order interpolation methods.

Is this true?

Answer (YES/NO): NO